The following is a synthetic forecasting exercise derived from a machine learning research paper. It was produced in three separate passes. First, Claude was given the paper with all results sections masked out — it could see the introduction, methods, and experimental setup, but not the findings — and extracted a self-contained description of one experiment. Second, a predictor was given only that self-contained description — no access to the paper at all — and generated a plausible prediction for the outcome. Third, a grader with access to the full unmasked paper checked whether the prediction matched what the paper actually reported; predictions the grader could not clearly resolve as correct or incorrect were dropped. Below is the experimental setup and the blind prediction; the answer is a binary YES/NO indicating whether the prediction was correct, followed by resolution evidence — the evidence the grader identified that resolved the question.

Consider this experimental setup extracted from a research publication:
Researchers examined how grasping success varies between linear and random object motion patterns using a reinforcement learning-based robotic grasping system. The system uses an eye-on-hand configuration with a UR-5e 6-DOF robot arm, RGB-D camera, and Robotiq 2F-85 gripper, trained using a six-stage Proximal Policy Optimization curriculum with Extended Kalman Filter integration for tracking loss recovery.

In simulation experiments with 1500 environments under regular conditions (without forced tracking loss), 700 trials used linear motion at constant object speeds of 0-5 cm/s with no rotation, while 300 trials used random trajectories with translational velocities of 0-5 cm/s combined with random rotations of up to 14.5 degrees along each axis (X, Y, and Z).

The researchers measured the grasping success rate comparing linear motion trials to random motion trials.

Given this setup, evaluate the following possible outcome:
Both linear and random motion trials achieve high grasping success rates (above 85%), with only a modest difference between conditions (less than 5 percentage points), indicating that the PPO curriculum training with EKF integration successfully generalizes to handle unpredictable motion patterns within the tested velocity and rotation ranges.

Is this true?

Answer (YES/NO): YES